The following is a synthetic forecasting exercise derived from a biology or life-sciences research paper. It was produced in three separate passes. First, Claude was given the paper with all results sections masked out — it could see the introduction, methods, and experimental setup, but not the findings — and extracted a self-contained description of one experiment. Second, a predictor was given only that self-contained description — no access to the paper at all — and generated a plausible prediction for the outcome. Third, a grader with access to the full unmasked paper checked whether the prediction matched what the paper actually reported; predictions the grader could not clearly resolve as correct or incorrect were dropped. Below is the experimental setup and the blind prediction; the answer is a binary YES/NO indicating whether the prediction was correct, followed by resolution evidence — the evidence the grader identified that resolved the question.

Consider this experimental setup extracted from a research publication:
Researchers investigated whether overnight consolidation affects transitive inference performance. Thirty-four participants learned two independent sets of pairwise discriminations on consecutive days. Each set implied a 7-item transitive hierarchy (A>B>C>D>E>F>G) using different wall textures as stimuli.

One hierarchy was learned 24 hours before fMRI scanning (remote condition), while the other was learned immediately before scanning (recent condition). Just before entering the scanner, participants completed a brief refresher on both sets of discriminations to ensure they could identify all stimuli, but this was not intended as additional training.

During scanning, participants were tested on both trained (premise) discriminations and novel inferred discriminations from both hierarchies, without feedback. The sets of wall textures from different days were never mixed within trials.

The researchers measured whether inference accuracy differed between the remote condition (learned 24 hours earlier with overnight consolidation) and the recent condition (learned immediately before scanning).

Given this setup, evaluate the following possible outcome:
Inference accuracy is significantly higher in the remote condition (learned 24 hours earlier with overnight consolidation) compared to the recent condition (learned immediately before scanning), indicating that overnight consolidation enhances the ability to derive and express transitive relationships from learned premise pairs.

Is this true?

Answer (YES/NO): NO